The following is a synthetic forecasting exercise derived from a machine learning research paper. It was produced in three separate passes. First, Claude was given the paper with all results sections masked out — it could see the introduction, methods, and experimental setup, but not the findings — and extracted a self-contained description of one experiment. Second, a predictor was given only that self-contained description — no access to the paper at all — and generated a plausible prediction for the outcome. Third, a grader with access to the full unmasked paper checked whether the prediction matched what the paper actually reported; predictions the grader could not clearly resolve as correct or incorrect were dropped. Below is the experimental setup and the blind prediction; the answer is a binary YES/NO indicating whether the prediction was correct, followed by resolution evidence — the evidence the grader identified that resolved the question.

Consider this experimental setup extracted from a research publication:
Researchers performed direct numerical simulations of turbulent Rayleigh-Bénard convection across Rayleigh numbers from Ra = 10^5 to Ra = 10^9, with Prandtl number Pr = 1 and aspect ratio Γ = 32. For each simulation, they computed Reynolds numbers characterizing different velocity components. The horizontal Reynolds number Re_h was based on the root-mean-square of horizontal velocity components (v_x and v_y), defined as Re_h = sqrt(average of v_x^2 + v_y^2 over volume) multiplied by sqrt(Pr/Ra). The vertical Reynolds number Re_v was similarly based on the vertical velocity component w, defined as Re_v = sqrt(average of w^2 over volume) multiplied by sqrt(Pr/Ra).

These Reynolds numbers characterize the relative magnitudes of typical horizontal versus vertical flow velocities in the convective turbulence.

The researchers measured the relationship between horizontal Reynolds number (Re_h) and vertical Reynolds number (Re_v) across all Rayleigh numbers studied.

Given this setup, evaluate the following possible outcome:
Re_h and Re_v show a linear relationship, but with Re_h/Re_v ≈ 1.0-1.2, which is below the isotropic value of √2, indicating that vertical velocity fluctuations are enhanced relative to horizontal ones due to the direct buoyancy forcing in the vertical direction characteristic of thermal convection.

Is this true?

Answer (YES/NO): NO